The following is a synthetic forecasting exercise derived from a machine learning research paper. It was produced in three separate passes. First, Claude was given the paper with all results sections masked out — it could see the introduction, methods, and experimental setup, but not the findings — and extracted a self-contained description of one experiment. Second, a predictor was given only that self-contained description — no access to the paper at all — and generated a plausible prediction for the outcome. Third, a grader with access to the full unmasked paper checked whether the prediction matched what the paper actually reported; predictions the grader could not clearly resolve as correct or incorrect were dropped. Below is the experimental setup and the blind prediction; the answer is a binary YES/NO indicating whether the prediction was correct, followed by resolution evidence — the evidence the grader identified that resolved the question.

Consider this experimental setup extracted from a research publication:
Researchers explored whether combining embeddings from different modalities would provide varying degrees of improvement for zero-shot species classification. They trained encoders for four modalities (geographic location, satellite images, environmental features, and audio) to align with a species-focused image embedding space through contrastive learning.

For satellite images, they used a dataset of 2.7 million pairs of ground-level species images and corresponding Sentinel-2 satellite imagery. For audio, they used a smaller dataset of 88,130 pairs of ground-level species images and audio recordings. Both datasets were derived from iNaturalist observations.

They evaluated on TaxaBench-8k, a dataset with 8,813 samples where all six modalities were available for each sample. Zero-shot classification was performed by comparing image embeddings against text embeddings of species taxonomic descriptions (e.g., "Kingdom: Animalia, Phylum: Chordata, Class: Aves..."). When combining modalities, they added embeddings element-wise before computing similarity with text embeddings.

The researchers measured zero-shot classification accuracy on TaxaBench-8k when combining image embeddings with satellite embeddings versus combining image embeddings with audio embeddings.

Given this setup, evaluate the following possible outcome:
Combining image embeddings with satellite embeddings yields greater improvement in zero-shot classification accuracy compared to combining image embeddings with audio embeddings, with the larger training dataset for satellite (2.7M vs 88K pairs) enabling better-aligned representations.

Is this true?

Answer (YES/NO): YES